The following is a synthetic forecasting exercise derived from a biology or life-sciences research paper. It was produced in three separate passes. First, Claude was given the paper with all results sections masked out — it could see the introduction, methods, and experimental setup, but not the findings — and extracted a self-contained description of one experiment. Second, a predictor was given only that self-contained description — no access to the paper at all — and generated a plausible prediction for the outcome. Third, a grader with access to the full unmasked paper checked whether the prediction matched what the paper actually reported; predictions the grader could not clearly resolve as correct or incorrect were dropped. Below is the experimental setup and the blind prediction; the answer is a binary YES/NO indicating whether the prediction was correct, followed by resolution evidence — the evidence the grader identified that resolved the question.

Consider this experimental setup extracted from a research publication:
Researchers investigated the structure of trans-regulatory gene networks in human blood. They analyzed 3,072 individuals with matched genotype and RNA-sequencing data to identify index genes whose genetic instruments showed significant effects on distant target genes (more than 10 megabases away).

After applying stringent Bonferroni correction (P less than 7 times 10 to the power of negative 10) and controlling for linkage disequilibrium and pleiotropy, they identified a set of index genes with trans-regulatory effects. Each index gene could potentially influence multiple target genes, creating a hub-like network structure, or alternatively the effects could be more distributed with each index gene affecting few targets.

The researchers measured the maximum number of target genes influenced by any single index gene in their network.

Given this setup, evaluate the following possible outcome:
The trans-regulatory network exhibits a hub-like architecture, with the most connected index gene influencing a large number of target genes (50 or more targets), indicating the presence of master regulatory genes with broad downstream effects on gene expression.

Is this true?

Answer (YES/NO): NO